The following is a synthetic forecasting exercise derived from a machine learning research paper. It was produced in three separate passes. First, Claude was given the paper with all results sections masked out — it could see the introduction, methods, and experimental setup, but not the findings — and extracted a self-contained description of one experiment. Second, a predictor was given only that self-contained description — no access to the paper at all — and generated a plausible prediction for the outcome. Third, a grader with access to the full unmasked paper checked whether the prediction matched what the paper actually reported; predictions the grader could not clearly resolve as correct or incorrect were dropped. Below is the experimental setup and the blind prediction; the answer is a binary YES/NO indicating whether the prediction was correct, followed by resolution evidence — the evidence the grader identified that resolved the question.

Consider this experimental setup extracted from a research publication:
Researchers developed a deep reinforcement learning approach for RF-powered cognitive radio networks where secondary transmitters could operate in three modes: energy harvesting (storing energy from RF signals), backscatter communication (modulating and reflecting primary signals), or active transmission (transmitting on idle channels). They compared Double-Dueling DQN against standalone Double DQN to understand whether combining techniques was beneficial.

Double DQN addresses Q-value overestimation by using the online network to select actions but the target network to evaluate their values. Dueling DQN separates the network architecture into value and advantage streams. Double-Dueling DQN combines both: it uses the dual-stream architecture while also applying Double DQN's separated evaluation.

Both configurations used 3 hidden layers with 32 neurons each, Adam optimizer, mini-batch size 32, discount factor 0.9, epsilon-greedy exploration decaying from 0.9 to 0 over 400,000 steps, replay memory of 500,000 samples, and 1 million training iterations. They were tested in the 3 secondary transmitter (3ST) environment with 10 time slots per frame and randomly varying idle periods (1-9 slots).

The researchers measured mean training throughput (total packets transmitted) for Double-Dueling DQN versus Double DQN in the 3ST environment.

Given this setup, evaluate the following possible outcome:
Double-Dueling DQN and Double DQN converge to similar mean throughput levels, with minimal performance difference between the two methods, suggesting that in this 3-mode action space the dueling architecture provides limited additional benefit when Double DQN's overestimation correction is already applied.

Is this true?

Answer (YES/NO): NO